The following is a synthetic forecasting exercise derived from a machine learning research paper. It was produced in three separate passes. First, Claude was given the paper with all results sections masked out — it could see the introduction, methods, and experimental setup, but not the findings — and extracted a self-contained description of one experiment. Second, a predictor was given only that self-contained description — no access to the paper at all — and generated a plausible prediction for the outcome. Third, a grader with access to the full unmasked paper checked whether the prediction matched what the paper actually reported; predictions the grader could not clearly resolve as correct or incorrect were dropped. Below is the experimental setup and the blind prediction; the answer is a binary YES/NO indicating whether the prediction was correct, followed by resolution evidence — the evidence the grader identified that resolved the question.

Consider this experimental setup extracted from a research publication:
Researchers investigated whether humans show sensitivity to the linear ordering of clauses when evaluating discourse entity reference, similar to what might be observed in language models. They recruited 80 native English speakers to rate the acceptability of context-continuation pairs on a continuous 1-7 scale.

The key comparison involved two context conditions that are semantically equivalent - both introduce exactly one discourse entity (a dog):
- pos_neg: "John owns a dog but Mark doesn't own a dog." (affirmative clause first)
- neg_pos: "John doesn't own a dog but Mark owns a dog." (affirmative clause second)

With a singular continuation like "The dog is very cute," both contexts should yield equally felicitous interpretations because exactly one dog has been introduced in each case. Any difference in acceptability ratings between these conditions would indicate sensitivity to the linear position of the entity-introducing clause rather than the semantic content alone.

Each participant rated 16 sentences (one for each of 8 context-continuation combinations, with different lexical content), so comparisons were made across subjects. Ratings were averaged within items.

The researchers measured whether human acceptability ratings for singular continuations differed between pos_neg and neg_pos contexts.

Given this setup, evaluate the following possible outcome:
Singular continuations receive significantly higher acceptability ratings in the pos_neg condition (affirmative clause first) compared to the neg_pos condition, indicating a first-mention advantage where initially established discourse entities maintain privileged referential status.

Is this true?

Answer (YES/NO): NO